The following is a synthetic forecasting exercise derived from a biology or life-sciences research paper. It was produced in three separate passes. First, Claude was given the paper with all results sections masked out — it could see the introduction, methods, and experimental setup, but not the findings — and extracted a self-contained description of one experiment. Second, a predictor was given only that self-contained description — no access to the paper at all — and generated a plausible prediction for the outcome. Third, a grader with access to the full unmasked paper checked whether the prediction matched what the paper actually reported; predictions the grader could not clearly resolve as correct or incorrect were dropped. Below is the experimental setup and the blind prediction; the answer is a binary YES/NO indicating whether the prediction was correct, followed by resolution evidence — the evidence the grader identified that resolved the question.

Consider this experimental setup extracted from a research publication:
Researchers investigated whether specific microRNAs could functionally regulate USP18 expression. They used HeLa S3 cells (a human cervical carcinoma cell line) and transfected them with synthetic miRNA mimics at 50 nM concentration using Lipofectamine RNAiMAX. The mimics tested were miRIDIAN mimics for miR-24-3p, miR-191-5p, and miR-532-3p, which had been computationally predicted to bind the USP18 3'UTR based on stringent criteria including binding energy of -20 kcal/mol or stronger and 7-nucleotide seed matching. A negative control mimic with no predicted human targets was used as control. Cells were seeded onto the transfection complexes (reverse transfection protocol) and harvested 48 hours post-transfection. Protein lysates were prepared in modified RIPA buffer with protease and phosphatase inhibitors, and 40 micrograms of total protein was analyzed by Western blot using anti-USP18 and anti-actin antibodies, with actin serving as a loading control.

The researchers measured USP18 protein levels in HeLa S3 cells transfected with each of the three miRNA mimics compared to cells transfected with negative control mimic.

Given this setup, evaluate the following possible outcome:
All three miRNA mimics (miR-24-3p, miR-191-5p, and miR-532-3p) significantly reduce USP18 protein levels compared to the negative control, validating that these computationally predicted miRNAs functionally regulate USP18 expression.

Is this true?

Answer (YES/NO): YES